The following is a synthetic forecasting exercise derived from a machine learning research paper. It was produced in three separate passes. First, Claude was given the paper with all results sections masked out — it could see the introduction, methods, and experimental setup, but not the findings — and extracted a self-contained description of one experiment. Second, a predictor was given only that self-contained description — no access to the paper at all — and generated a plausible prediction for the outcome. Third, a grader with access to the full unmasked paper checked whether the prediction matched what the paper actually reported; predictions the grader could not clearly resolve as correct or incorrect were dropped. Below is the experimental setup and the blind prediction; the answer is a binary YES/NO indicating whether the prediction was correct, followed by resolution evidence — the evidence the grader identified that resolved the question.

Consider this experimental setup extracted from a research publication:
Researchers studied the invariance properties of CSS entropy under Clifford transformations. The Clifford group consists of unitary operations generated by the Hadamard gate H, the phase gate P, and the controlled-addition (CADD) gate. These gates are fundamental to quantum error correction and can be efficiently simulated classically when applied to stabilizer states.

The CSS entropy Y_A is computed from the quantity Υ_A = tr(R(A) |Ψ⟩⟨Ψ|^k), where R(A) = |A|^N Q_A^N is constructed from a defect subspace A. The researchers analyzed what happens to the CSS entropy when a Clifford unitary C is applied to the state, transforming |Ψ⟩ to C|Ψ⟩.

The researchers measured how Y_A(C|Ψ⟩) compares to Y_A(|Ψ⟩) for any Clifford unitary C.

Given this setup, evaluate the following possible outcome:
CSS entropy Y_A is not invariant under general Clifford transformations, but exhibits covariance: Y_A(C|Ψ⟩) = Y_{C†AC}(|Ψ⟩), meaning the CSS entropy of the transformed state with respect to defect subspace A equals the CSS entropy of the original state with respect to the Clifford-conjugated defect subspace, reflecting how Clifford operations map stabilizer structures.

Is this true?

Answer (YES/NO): NO